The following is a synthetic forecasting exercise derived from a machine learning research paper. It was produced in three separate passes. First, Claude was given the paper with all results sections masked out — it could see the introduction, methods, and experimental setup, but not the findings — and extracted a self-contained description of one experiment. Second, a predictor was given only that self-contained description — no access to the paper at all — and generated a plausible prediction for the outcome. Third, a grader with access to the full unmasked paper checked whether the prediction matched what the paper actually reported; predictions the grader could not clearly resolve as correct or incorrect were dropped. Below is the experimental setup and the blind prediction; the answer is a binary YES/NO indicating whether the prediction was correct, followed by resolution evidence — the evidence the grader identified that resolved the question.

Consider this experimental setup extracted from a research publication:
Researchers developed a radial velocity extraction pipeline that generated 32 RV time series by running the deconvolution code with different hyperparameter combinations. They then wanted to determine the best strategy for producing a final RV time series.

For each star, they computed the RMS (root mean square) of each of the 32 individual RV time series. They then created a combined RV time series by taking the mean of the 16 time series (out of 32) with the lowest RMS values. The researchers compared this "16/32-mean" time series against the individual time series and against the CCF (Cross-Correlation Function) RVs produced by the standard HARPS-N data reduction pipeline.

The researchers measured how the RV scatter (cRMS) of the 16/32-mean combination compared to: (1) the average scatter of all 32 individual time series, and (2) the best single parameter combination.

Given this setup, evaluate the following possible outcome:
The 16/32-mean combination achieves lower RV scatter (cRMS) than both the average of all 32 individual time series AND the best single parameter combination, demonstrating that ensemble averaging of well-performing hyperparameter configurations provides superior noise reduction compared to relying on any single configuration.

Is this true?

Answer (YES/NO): NO